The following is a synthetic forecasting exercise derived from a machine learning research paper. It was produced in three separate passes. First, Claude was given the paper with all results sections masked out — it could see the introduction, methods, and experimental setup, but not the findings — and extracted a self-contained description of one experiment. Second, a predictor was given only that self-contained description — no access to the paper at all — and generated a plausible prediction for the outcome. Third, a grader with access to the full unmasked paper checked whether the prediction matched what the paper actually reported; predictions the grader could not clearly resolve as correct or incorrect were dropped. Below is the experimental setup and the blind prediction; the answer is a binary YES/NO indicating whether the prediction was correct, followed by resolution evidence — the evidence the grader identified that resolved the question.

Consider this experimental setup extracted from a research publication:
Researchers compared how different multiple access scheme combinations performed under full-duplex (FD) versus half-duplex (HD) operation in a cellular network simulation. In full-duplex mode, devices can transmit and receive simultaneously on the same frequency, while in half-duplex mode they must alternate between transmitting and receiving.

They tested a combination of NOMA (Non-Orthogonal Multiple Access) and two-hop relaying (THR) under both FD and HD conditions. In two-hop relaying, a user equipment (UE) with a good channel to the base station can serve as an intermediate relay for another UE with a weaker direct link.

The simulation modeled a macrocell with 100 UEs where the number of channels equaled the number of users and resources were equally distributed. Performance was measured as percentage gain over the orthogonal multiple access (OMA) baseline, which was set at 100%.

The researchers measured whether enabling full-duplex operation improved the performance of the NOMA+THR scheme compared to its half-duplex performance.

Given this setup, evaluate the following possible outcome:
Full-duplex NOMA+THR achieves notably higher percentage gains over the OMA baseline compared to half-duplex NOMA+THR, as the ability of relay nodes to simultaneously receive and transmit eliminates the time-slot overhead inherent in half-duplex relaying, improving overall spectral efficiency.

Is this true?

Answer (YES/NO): NO